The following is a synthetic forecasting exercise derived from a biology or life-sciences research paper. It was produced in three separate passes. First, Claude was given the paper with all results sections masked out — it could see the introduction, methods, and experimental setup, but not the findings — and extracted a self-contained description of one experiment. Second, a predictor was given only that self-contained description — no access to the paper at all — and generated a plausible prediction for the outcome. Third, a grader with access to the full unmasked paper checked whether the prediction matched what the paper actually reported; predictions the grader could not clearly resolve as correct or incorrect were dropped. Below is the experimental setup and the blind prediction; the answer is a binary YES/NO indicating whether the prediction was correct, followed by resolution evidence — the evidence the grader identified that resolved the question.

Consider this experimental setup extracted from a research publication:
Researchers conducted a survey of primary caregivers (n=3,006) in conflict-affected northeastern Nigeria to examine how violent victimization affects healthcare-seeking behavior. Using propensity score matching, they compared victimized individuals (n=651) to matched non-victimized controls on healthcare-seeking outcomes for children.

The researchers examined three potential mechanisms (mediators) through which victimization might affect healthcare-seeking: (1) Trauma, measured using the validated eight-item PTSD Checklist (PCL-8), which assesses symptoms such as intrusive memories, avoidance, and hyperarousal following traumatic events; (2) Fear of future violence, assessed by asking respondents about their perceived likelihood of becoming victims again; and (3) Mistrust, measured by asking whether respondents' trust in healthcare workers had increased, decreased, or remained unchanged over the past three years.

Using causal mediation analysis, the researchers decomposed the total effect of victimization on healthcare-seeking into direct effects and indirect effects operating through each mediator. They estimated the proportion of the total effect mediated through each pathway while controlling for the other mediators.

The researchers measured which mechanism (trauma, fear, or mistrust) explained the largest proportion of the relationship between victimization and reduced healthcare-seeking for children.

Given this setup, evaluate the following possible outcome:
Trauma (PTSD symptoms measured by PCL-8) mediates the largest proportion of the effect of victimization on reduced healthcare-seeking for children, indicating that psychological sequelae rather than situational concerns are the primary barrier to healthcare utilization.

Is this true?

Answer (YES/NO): NO